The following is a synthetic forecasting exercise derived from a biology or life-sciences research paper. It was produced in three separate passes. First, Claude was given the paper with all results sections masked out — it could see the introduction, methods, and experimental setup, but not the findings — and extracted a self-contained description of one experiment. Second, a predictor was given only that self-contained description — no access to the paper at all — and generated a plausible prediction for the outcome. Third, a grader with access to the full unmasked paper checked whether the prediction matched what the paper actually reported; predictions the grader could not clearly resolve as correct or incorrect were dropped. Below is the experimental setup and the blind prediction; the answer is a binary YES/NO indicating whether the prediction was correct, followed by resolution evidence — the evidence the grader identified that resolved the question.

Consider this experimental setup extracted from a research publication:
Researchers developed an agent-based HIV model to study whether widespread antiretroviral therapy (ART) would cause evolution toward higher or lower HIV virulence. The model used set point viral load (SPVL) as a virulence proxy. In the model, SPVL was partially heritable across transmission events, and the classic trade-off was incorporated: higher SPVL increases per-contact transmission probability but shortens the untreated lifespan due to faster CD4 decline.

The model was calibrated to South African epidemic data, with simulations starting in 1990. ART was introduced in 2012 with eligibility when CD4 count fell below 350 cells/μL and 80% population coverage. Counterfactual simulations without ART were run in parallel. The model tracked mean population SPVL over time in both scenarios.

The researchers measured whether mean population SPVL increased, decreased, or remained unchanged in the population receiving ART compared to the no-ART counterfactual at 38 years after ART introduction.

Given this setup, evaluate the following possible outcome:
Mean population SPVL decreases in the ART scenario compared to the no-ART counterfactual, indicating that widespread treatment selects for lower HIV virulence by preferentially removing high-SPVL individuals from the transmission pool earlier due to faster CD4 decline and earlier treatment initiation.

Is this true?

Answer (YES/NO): NO